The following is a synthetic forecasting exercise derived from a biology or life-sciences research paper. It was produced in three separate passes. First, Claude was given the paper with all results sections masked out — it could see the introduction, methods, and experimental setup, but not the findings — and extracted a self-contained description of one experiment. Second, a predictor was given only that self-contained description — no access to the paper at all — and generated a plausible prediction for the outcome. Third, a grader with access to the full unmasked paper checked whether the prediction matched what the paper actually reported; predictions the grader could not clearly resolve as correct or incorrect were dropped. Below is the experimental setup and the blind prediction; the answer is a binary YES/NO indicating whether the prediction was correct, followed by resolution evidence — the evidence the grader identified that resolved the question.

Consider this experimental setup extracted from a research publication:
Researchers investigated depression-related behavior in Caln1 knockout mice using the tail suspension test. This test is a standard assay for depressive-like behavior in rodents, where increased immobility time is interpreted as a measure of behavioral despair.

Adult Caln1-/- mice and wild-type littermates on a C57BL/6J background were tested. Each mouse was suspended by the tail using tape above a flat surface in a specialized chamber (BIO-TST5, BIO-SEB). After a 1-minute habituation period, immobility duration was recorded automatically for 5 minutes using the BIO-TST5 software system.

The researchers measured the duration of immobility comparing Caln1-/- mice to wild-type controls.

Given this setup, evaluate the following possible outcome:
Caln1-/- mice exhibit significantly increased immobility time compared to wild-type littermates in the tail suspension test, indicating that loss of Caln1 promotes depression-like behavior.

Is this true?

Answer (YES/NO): NO